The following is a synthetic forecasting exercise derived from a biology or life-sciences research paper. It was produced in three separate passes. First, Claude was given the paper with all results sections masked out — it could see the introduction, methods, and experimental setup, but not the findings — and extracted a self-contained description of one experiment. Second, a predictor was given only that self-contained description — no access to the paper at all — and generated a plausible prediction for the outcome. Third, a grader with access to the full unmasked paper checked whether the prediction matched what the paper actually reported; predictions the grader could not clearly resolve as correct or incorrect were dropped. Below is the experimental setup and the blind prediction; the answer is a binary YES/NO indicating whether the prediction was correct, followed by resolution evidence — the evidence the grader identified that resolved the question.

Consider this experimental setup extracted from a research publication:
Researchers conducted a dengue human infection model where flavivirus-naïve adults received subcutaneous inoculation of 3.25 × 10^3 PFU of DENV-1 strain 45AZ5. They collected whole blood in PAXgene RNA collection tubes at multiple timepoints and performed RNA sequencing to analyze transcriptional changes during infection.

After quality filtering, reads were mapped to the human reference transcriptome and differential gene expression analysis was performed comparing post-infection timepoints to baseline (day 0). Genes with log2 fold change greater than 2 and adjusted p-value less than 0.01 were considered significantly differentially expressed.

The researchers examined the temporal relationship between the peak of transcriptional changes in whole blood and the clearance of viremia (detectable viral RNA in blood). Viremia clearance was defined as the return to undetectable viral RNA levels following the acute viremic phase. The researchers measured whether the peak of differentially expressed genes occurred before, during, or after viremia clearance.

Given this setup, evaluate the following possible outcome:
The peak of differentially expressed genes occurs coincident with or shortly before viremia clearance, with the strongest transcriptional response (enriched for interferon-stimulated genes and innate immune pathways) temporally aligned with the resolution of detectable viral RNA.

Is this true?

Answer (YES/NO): NO